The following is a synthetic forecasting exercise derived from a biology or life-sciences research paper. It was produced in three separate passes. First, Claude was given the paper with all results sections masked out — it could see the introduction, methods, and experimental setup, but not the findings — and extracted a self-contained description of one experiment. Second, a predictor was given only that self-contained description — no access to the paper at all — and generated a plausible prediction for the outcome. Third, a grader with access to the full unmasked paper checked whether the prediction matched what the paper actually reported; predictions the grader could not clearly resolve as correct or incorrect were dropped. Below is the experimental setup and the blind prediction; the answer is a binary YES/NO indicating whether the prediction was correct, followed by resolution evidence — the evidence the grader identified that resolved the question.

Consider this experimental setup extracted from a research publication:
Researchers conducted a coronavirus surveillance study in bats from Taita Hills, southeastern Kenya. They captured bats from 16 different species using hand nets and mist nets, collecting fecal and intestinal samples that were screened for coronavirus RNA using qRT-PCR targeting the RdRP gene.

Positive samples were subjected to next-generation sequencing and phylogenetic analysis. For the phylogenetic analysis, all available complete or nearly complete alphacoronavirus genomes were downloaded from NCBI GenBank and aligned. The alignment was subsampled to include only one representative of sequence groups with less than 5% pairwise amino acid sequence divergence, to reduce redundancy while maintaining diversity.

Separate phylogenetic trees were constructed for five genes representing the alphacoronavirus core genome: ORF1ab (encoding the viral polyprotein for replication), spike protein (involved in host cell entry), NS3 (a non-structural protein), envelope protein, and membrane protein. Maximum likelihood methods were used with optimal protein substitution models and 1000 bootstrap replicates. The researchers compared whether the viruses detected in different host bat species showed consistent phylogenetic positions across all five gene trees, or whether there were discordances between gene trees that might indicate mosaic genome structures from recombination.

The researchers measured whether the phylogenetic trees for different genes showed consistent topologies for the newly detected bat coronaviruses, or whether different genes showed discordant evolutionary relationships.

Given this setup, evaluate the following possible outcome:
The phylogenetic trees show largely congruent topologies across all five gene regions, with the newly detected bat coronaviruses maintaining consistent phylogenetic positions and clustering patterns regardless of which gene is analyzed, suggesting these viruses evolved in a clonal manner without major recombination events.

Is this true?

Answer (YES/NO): NO